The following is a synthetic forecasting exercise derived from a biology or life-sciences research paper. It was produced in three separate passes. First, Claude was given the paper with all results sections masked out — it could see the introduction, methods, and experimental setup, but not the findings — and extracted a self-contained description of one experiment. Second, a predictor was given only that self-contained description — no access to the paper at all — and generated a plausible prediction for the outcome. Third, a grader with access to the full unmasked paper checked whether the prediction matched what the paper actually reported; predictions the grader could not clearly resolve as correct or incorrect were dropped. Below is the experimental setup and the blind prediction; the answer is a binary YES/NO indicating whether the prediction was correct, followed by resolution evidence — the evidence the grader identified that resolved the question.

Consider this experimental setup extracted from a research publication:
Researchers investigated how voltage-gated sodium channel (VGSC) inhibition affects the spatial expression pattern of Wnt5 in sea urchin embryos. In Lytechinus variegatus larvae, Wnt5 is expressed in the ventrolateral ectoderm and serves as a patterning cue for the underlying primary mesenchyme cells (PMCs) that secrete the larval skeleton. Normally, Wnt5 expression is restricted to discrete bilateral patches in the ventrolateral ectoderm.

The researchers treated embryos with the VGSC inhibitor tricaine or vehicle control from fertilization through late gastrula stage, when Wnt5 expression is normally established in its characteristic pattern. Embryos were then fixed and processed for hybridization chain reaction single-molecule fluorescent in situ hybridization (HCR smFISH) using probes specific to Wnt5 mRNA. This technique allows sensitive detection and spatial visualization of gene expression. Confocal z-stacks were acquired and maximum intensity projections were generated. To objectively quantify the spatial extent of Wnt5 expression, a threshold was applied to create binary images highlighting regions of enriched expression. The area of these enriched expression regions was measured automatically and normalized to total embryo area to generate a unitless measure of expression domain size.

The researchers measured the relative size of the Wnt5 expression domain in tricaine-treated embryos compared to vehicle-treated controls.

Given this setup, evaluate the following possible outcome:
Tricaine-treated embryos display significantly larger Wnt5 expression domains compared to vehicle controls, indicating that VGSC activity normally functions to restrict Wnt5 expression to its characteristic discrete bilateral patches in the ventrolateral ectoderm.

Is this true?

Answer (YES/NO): YES